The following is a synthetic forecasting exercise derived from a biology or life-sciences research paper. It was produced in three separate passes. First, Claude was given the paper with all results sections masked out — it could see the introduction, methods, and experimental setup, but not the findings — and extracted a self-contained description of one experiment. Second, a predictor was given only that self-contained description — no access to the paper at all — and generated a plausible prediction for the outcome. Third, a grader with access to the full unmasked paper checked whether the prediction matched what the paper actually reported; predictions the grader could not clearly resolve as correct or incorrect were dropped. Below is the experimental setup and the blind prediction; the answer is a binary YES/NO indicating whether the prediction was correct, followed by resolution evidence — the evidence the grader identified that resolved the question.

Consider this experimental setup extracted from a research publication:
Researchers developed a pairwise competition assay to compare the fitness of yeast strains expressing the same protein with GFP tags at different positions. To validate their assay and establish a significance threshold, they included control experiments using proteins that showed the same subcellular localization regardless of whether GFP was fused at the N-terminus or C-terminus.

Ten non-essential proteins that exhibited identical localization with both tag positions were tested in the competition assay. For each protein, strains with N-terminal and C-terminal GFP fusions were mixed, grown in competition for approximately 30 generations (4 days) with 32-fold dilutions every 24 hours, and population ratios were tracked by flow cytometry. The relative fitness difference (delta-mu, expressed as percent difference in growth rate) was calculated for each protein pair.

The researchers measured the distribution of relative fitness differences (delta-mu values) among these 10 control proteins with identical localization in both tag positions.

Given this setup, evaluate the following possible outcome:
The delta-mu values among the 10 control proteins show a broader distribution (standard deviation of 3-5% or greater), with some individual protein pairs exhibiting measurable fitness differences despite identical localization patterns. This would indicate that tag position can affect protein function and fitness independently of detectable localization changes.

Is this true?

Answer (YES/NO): NO